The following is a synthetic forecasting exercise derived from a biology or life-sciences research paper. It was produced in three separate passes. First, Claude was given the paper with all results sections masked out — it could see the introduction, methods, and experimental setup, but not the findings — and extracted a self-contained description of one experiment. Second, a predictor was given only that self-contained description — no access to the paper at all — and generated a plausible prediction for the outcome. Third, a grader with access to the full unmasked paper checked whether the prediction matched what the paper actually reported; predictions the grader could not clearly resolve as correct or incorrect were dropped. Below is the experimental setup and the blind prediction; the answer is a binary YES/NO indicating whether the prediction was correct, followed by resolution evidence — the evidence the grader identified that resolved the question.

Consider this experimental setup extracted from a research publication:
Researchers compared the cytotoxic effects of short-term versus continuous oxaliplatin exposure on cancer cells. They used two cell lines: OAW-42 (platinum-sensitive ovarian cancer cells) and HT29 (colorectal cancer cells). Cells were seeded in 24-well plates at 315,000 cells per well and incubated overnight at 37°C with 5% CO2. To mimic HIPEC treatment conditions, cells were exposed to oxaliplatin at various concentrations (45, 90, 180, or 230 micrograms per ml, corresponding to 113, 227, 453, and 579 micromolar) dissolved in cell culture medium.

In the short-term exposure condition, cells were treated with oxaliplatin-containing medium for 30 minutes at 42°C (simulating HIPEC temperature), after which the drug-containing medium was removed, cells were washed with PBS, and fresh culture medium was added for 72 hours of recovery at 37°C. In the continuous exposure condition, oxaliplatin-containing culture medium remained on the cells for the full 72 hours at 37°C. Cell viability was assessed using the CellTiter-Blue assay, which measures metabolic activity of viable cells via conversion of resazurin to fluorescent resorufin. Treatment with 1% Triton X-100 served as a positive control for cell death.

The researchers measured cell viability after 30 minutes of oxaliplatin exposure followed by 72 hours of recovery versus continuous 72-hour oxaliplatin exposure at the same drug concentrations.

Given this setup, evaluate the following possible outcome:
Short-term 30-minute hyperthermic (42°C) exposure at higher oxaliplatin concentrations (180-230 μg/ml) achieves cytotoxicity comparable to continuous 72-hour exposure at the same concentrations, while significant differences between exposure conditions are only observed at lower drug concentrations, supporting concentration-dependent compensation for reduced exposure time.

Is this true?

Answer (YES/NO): NO